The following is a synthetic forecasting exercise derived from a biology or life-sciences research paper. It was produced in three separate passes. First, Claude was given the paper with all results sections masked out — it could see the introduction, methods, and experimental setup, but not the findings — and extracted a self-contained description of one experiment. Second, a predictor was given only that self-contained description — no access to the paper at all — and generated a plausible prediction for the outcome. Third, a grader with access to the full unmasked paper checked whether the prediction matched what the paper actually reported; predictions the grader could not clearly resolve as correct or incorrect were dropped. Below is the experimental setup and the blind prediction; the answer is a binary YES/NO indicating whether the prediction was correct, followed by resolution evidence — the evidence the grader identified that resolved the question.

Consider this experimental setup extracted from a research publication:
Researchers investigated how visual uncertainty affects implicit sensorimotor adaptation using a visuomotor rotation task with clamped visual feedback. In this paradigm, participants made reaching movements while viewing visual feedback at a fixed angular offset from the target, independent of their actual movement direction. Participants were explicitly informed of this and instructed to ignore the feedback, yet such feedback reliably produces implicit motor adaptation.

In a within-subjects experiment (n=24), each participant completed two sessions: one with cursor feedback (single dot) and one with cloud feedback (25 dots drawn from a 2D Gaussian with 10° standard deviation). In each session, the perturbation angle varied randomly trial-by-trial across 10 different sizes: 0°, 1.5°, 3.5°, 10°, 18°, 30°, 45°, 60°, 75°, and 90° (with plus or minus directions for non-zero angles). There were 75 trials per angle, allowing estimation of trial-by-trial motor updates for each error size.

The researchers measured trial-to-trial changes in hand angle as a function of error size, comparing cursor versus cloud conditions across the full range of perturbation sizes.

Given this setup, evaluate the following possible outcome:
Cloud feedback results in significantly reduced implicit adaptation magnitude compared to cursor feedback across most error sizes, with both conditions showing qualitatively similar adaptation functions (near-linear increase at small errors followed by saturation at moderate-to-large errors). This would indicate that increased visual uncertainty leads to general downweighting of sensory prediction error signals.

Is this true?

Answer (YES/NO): NO